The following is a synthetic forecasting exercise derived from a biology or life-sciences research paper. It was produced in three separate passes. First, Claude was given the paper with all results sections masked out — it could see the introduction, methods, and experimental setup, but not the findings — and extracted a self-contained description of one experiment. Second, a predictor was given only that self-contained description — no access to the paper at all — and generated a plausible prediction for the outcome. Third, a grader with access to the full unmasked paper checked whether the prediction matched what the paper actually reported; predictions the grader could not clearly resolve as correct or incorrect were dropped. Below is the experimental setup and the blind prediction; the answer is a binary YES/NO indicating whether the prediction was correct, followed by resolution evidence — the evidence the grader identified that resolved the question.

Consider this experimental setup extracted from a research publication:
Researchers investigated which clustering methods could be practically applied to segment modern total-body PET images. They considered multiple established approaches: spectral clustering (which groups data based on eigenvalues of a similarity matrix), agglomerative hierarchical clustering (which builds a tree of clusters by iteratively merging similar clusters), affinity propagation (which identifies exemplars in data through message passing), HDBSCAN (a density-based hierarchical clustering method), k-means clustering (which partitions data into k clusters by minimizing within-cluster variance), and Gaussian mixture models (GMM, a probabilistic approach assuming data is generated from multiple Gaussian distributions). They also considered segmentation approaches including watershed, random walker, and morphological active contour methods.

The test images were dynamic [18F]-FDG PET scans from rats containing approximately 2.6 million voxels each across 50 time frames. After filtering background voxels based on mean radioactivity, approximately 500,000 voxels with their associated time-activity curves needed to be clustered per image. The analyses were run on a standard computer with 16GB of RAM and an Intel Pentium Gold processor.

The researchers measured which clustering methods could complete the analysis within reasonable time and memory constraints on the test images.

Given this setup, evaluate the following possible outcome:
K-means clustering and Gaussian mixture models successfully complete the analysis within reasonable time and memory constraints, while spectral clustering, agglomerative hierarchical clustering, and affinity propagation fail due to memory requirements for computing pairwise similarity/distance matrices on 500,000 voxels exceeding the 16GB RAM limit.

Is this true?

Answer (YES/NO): NO